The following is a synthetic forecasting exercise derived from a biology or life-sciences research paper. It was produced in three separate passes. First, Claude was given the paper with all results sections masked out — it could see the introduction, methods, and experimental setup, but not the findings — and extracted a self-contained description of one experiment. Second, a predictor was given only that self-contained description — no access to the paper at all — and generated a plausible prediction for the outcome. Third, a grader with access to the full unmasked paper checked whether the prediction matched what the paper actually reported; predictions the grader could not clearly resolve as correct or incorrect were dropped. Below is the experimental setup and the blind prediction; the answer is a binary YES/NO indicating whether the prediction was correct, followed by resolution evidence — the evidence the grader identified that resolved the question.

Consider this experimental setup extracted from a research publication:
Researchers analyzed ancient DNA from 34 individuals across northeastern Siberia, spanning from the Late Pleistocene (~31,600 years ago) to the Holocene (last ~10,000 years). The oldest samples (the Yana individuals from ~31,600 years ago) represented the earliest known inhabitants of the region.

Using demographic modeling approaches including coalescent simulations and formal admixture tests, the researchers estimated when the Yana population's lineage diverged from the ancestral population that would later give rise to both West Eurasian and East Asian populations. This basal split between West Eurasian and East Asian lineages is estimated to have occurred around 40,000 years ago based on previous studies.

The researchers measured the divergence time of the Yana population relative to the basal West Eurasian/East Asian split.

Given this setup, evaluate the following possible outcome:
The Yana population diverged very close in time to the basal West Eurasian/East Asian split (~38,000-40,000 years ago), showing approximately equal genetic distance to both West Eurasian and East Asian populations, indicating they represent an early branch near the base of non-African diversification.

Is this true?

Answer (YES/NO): NO